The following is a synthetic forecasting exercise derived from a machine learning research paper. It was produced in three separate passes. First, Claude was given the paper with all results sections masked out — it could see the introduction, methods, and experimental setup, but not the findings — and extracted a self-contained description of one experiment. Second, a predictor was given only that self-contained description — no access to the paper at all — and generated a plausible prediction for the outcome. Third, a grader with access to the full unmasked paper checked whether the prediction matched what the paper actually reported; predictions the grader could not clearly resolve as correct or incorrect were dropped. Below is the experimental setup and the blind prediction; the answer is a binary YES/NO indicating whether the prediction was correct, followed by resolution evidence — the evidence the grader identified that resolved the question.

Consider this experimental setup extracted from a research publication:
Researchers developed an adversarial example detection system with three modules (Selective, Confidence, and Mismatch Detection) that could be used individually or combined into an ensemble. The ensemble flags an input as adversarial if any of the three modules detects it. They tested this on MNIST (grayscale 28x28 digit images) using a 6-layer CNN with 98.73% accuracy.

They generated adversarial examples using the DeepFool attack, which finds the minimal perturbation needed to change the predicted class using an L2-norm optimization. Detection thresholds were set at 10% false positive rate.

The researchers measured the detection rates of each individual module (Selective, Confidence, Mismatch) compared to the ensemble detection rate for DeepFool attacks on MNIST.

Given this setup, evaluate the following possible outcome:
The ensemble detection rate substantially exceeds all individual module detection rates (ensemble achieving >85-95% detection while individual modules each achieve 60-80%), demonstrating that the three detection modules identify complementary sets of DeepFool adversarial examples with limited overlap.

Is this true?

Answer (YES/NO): NO